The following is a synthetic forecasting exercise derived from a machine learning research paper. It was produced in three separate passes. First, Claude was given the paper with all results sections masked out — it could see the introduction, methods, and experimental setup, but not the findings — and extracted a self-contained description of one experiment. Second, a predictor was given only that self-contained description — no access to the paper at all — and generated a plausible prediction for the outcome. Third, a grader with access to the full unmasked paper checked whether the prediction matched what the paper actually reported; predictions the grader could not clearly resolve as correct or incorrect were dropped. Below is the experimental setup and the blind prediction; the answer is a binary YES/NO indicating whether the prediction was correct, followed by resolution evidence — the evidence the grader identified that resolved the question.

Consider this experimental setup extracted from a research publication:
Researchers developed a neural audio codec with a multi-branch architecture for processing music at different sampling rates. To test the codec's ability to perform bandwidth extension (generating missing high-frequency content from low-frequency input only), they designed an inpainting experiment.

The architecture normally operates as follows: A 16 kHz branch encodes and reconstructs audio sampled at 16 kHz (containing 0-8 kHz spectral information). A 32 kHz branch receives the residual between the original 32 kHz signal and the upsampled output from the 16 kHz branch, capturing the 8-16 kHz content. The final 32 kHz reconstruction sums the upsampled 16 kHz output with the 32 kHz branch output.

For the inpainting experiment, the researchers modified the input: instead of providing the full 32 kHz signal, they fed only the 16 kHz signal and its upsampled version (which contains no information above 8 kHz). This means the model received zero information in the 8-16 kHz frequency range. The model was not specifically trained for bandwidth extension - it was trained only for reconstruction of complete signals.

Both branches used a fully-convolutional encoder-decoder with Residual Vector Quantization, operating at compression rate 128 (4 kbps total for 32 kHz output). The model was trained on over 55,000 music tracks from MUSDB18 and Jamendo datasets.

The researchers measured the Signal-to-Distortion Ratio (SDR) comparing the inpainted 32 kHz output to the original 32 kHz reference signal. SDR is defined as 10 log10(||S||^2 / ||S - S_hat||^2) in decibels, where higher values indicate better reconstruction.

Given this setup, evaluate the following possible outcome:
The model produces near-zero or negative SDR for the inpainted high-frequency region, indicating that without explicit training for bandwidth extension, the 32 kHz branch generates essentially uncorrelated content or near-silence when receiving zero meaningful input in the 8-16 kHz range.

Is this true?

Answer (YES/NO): NO